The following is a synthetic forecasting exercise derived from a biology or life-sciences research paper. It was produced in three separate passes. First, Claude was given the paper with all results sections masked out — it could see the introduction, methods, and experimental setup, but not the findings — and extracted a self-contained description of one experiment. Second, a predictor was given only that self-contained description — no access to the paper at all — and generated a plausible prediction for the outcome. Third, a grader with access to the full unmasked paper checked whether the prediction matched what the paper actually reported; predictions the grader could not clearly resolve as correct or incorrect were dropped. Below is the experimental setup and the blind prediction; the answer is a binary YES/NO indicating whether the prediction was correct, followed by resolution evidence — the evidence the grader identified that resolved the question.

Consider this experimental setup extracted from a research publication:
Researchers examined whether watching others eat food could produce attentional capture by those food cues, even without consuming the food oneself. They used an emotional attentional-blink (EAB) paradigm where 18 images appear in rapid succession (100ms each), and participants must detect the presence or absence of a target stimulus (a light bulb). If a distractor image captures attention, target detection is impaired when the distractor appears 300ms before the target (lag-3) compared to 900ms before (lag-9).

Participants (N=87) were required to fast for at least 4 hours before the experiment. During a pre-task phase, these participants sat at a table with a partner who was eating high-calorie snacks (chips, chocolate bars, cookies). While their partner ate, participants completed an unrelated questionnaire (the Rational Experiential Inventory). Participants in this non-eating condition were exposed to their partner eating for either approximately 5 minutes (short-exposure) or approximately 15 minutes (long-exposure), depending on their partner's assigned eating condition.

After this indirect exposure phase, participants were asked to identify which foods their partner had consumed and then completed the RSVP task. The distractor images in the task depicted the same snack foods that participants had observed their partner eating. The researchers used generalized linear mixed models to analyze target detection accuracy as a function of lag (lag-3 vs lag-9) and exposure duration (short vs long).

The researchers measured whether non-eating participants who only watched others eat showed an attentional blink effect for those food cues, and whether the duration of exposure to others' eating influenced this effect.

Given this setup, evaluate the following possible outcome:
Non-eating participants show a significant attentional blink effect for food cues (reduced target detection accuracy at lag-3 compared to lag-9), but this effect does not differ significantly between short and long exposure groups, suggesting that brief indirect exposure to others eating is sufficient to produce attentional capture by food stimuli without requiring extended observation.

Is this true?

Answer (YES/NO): YES